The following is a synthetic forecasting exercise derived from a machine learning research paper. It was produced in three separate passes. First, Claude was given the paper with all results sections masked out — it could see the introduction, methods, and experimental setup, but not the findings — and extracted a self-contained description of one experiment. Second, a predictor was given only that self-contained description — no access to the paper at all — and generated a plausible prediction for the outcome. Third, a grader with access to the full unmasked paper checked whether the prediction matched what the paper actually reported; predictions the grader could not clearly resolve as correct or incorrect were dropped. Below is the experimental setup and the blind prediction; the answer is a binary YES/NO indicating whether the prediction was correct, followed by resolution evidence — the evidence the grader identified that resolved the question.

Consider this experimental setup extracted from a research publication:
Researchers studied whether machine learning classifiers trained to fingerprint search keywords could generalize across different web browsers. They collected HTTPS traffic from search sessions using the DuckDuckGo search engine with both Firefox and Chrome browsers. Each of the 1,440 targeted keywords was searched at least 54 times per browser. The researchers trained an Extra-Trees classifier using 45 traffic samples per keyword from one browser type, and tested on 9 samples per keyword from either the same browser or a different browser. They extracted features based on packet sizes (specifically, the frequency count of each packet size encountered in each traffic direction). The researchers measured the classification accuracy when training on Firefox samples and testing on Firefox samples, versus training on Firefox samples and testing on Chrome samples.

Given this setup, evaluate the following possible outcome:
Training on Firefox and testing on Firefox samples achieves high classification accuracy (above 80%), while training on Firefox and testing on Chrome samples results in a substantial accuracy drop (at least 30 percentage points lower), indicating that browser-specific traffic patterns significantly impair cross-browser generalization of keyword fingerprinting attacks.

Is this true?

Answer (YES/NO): YES